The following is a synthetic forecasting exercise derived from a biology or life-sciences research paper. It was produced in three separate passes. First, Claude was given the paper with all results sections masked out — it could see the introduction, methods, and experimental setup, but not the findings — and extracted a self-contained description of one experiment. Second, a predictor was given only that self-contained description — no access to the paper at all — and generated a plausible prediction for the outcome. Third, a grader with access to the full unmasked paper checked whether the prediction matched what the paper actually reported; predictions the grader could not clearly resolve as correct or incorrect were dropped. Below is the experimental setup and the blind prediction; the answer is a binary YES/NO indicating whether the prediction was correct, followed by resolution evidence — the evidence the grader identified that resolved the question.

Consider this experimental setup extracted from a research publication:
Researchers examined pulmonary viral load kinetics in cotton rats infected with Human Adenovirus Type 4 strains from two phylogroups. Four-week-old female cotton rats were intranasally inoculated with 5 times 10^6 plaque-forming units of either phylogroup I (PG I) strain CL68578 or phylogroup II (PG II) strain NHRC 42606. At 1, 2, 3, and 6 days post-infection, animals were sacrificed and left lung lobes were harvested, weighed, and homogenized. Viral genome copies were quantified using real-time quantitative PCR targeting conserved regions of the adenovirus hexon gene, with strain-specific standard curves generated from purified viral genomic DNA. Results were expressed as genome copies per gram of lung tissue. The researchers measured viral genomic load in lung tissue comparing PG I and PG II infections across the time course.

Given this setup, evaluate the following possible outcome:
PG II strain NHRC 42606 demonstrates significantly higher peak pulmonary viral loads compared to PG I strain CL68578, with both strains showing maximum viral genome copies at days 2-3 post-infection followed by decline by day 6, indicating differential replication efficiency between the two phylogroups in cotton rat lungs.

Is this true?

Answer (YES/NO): NO